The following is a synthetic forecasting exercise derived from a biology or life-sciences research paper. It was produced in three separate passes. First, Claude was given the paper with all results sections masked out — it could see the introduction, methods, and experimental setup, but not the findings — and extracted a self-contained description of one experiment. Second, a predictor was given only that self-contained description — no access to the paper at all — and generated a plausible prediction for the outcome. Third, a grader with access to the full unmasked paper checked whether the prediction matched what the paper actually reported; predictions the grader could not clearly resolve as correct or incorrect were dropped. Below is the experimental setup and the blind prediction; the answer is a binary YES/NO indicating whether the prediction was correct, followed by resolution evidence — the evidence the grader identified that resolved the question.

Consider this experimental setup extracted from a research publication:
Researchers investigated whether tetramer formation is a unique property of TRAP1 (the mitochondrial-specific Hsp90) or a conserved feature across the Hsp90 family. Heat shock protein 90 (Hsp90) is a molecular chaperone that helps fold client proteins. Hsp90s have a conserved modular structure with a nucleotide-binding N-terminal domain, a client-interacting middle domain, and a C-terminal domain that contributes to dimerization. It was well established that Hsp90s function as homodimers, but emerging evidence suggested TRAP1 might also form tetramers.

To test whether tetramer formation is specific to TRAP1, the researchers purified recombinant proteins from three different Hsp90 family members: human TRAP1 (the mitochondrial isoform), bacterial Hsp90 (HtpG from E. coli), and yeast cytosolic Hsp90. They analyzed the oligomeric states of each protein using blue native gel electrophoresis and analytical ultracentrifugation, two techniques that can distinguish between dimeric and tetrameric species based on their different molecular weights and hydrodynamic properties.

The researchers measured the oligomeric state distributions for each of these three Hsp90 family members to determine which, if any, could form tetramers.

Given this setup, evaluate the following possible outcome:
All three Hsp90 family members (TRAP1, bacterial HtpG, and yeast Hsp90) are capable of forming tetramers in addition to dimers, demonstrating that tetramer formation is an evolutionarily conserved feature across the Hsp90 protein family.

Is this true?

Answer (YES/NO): NO